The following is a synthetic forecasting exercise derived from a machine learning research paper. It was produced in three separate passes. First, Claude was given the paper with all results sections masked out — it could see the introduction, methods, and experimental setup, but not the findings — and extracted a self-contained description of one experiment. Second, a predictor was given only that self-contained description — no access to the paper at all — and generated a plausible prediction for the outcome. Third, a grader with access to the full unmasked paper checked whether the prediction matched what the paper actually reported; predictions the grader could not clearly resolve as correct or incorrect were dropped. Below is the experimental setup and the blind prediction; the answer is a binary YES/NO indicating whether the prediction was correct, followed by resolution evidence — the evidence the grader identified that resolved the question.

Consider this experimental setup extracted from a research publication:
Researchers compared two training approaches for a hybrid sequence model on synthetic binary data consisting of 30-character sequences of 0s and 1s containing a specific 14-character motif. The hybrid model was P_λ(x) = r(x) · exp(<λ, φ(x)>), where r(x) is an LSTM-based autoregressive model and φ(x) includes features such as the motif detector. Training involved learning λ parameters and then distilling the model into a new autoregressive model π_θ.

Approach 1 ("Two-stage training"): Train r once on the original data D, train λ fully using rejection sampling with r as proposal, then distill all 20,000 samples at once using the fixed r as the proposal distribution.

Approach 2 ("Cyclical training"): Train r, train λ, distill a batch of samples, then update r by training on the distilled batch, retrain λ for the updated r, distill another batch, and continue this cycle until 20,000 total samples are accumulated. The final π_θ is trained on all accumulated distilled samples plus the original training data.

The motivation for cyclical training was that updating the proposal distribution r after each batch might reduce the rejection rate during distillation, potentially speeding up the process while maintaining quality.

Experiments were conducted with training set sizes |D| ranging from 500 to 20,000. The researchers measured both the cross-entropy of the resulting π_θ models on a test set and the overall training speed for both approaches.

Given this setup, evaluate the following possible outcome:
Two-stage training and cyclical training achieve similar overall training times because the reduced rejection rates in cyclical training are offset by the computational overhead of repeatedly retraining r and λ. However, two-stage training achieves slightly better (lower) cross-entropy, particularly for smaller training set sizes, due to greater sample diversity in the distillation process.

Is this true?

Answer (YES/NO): NO